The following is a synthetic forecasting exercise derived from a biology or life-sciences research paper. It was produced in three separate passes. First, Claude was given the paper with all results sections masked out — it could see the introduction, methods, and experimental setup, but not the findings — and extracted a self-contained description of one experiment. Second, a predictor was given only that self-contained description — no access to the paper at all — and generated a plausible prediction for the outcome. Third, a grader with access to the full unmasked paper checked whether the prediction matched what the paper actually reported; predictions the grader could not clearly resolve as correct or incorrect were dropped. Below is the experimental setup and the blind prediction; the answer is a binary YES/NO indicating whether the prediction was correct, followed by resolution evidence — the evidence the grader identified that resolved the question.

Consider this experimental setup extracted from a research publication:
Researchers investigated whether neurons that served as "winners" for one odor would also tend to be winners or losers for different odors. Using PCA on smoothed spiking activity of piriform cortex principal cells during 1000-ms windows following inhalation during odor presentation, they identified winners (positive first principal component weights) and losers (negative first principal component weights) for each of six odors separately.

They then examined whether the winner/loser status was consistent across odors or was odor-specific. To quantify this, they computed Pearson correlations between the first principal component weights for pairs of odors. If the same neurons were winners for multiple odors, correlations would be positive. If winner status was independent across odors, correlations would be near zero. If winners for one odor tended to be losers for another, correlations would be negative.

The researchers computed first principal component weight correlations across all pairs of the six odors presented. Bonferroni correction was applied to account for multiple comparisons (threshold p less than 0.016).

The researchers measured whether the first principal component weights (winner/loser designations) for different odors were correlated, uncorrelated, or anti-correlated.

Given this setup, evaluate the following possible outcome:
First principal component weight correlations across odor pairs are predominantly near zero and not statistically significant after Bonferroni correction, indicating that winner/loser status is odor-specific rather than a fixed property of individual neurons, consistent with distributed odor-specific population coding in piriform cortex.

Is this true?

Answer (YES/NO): YES